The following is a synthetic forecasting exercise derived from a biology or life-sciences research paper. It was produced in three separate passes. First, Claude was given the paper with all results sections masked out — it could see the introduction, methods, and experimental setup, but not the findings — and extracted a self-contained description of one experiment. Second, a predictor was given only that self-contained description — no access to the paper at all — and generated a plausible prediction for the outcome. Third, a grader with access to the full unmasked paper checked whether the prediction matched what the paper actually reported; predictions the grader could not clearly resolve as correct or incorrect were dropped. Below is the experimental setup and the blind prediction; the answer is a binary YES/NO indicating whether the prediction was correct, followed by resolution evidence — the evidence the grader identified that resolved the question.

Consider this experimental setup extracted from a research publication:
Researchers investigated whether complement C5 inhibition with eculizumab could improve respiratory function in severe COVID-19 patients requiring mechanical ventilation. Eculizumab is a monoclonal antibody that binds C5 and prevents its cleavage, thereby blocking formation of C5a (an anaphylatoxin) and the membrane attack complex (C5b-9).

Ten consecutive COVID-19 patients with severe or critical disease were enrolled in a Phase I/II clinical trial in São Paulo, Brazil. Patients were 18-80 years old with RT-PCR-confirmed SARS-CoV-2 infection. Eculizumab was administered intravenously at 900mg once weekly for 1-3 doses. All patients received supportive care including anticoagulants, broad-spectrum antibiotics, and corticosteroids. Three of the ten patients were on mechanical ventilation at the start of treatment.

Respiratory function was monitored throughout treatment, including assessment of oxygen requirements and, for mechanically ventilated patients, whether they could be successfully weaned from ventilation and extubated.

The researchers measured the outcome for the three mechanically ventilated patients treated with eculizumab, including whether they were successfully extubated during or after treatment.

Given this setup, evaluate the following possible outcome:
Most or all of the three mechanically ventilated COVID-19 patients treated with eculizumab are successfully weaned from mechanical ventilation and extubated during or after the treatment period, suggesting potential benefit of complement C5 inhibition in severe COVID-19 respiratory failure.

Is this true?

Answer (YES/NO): NO